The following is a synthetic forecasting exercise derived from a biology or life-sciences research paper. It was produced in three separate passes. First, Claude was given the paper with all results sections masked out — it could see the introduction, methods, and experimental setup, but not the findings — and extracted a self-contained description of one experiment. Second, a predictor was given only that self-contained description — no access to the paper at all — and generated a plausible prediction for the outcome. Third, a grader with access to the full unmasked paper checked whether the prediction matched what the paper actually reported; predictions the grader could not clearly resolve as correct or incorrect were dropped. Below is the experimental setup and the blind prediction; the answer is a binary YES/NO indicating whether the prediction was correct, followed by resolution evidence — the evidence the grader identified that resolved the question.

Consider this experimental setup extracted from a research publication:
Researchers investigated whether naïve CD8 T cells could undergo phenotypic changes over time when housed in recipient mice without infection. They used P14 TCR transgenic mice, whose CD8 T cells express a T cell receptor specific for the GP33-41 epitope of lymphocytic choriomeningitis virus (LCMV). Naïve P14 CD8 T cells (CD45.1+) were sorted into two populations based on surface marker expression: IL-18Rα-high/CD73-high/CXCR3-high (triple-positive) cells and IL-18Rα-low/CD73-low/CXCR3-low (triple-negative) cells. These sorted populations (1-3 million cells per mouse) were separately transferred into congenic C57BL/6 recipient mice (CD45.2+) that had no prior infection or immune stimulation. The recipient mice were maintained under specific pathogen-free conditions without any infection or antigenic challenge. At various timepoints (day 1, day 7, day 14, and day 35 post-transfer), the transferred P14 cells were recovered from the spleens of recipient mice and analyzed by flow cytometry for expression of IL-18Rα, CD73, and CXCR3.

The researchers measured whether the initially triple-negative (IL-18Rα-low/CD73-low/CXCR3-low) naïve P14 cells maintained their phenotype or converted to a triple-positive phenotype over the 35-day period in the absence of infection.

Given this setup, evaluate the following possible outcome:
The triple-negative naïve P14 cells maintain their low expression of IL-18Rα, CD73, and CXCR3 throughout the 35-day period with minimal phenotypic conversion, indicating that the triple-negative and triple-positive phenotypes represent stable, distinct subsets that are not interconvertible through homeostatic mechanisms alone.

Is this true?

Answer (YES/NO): NO